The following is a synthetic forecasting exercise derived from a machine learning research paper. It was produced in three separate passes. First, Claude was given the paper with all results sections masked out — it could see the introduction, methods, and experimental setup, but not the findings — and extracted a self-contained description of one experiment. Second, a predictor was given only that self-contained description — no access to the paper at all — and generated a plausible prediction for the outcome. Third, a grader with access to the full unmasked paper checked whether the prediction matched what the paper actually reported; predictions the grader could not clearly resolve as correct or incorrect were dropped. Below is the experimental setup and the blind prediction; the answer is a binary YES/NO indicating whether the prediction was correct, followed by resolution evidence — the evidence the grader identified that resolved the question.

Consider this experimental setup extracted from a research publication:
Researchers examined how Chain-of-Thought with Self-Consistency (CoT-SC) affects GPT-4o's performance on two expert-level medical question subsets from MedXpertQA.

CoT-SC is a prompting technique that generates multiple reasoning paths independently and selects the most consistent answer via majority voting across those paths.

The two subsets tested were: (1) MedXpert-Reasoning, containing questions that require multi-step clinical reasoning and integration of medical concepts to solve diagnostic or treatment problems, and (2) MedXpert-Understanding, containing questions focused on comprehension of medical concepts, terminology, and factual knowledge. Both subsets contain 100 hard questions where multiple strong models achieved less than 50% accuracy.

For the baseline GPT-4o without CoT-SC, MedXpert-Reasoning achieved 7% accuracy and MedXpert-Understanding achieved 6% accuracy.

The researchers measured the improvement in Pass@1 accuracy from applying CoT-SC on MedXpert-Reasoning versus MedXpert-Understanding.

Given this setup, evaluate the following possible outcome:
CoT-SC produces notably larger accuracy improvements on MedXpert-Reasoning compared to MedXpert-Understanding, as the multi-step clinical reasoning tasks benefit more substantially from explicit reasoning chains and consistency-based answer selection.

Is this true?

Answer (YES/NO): NO